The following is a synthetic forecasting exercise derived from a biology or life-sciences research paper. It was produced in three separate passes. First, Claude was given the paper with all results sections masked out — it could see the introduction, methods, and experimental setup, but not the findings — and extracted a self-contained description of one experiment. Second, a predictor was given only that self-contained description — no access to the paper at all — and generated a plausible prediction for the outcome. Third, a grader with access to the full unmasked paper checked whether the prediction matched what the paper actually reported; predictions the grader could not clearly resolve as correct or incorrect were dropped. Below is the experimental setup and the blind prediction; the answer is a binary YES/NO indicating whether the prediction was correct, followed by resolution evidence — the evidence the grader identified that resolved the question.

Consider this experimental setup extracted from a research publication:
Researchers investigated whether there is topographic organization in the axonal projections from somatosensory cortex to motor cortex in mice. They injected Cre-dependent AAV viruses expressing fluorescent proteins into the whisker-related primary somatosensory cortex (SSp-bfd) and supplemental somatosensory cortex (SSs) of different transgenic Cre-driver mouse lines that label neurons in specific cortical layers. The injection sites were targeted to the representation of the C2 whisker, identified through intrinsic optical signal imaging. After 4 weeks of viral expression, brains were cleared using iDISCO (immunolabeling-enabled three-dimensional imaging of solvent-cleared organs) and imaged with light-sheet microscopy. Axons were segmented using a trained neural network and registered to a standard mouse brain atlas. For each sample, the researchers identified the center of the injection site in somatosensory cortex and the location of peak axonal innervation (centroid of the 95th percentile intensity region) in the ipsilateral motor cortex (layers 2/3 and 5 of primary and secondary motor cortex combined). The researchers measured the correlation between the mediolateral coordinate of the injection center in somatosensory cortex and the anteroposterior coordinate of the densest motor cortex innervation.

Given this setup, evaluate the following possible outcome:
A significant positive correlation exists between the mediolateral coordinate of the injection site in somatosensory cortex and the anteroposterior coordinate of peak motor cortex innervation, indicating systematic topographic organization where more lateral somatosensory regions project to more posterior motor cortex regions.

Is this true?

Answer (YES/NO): NO